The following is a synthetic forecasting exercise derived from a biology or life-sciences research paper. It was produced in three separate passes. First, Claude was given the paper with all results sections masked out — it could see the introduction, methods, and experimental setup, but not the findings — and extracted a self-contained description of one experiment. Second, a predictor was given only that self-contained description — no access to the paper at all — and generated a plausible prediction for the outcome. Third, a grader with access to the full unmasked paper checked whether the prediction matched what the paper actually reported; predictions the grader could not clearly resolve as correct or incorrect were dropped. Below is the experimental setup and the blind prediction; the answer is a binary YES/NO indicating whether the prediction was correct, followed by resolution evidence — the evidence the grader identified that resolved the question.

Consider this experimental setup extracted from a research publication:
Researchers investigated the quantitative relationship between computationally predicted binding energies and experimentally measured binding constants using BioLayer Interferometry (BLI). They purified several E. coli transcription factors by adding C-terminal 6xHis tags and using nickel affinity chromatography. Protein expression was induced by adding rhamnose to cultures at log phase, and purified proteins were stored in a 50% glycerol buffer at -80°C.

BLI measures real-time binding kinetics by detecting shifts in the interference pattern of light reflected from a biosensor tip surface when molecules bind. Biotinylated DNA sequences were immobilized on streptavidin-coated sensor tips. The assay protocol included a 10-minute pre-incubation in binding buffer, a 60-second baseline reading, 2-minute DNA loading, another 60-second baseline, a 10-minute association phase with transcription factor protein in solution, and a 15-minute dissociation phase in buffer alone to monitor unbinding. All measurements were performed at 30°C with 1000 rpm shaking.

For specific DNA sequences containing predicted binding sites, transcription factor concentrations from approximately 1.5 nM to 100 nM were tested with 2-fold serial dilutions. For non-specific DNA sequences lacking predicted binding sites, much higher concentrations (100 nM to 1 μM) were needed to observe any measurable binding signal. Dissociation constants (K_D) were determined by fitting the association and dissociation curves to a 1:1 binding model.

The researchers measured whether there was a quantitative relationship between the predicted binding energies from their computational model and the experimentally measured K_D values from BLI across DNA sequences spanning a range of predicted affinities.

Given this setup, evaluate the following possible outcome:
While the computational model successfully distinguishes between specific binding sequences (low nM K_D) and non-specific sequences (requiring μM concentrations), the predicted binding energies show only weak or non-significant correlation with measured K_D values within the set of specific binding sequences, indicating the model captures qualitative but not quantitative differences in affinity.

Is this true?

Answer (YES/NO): NO